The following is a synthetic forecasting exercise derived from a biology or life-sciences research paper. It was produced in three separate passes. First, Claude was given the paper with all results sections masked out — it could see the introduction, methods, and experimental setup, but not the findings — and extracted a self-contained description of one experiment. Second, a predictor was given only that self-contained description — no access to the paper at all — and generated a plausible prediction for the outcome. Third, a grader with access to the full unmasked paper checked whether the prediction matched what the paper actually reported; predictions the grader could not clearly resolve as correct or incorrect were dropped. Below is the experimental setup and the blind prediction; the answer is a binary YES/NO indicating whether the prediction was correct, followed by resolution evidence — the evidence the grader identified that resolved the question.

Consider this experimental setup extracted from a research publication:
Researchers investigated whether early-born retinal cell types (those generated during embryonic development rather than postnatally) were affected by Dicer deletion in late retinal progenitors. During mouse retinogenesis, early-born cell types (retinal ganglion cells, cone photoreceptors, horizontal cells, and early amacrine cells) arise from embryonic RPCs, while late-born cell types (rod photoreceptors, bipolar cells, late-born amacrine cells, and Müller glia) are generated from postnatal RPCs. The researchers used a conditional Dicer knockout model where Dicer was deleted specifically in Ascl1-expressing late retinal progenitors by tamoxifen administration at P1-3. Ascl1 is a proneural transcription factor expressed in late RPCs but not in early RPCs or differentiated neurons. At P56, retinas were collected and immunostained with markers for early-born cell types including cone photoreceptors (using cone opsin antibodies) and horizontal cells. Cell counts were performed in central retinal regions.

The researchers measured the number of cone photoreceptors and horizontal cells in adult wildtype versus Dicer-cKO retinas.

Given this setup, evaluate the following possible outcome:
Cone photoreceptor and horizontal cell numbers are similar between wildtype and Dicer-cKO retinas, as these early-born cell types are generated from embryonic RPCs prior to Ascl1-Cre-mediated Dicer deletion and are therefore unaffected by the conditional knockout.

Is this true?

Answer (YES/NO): YES